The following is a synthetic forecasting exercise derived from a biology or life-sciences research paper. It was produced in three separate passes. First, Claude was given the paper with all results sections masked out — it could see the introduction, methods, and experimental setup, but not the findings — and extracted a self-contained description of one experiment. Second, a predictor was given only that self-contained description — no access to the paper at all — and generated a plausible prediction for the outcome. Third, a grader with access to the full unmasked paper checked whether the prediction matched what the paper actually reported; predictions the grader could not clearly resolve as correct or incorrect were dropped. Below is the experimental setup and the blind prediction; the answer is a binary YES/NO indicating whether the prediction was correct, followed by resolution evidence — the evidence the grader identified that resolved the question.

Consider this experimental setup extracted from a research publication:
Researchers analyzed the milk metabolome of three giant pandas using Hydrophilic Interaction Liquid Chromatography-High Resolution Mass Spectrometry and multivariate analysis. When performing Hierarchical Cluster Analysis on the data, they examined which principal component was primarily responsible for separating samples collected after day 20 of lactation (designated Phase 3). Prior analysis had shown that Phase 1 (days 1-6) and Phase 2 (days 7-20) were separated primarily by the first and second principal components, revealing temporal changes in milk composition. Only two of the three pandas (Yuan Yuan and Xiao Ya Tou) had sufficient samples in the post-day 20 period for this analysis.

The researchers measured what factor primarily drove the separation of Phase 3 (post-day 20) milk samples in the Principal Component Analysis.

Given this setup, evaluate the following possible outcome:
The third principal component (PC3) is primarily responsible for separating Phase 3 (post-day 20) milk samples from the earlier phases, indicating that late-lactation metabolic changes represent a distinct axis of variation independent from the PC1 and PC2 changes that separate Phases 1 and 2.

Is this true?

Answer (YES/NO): NO